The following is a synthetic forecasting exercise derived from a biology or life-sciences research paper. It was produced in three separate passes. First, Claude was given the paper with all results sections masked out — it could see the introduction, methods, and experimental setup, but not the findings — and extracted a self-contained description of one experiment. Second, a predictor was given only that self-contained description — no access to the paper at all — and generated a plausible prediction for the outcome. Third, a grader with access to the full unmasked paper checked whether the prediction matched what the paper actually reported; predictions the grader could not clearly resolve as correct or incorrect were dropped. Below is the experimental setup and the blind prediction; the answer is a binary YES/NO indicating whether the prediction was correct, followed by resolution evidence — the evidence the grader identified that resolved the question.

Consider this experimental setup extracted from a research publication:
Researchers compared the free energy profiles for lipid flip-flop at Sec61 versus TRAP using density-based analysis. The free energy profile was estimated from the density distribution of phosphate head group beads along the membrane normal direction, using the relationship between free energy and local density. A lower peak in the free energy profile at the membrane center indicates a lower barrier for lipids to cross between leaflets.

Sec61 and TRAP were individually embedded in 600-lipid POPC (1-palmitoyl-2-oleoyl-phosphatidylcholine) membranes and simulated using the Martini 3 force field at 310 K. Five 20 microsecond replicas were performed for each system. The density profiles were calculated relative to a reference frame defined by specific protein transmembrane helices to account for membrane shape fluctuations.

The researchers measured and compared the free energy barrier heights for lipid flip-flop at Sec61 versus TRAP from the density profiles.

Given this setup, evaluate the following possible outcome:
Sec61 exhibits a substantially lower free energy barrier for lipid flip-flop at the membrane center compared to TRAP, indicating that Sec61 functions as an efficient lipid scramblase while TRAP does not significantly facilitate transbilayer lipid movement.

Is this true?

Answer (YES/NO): NO